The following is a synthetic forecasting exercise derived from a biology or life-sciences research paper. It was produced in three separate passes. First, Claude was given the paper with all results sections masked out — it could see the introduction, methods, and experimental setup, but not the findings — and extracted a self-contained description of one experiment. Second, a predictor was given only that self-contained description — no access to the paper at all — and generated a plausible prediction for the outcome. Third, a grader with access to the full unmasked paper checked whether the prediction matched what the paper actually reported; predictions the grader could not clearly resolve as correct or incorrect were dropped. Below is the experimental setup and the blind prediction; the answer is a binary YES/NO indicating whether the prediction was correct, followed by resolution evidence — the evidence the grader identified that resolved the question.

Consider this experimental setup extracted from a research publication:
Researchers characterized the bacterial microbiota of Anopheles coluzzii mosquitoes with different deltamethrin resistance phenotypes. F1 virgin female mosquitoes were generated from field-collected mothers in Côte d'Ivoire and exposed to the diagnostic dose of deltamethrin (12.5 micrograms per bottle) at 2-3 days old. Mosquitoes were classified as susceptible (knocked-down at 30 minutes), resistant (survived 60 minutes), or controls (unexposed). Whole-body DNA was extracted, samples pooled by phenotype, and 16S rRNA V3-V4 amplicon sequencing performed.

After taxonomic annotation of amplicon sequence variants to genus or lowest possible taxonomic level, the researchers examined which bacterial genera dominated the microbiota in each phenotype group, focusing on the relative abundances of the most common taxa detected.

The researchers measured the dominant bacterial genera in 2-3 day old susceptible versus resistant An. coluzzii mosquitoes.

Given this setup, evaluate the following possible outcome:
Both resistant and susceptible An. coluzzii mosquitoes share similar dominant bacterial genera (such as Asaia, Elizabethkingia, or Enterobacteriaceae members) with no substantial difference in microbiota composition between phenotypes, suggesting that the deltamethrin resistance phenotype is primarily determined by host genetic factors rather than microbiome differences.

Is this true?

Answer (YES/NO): NO